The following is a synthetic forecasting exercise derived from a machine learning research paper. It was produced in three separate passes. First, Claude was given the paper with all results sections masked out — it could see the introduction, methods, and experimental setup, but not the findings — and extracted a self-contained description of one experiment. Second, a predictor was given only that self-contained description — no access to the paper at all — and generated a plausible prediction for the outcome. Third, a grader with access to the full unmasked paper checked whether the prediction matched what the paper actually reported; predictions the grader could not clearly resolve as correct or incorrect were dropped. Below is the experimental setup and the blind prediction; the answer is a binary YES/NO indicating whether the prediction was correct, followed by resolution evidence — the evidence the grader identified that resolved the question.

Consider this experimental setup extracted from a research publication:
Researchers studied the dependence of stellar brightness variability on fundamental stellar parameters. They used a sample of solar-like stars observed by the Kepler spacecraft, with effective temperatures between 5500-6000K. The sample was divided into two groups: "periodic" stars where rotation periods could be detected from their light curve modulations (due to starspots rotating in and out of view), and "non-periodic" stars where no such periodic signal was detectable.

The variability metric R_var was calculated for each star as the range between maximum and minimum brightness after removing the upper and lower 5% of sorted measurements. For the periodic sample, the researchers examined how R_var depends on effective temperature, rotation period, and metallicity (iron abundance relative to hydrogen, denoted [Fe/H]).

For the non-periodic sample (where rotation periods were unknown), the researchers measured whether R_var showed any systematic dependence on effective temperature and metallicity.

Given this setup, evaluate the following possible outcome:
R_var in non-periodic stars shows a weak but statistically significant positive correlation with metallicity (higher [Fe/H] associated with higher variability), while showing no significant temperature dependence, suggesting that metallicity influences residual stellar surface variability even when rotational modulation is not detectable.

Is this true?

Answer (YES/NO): NO